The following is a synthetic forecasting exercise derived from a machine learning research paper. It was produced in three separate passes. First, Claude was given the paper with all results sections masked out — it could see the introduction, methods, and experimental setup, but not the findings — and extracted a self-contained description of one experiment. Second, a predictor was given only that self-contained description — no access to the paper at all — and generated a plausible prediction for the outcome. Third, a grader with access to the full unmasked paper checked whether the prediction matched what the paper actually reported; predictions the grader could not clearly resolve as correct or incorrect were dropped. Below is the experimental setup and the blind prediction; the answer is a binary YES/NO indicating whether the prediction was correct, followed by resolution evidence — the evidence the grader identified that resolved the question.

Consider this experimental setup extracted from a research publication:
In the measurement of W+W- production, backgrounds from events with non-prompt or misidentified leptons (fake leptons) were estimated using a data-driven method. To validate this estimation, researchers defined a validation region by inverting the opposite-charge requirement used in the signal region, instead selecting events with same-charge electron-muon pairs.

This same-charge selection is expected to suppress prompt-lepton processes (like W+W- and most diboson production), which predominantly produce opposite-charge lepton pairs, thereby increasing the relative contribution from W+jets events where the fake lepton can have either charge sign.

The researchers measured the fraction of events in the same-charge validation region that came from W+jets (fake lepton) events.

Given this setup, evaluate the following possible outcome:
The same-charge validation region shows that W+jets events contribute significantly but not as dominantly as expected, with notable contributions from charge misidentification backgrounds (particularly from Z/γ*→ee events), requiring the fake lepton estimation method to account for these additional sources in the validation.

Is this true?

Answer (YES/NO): NO